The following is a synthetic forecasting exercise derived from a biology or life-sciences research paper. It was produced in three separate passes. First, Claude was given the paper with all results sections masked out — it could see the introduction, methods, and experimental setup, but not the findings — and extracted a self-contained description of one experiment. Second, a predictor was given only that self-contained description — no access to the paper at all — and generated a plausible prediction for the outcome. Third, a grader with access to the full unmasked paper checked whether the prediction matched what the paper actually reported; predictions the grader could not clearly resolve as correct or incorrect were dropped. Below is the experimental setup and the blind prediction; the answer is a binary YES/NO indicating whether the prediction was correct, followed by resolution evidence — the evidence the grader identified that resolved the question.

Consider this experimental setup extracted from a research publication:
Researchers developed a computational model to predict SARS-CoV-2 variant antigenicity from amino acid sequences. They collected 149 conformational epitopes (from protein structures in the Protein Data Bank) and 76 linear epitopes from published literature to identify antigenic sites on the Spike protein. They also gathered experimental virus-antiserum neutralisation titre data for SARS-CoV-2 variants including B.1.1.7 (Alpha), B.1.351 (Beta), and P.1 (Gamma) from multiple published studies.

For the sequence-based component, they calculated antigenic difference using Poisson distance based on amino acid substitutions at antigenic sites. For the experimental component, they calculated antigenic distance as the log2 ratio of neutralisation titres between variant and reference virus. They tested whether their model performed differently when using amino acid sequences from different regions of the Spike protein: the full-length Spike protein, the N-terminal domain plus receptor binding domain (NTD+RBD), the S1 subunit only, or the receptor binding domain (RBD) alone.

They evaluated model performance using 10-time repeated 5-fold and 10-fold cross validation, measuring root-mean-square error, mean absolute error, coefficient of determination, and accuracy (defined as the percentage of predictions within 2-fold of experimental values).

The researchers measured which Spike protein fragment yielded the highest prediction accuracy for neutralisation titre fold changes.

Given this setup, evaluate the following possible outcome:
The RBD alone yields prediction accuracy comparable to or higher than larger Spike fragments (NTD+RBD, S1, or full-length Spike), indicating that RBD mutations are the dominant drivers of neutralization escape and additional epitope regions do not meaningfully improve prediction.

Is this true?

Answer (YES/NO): YES